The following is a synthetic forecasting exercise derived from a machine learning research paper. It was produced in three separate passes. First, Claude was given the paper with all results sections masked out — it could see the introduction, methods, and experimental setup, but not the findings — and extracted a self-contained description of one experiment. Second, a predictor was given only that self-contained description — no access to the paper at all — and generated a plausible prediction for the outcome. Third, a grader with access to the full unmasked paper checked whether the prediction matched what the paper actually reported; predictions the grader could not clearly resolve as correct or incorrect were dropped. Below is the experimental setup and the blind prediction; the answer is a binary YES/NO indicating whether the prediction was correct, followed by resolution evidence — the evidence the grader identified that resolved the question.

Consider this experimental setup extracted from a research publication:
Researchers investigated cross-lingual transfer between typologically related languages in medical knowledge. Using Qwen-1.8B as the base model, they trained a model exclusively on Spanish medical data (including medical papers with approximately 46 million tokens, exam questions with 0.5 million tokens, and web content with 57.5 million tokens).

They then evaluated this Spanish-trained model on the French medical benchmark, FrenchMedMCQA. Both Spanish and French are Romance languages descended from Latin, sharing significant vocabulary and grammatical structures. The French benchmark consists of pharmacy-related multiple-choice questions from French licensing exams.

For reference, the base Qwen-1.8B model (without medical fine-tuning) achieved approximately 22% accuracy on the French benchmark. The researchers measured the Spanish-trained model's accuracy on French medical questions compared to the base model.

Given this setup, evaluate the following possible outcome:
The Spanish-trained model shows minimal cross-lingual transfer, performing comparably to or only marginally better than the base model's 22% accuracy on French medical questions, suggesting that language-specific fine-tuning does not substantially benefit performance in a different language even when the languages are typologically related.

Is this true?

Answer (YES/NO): NO